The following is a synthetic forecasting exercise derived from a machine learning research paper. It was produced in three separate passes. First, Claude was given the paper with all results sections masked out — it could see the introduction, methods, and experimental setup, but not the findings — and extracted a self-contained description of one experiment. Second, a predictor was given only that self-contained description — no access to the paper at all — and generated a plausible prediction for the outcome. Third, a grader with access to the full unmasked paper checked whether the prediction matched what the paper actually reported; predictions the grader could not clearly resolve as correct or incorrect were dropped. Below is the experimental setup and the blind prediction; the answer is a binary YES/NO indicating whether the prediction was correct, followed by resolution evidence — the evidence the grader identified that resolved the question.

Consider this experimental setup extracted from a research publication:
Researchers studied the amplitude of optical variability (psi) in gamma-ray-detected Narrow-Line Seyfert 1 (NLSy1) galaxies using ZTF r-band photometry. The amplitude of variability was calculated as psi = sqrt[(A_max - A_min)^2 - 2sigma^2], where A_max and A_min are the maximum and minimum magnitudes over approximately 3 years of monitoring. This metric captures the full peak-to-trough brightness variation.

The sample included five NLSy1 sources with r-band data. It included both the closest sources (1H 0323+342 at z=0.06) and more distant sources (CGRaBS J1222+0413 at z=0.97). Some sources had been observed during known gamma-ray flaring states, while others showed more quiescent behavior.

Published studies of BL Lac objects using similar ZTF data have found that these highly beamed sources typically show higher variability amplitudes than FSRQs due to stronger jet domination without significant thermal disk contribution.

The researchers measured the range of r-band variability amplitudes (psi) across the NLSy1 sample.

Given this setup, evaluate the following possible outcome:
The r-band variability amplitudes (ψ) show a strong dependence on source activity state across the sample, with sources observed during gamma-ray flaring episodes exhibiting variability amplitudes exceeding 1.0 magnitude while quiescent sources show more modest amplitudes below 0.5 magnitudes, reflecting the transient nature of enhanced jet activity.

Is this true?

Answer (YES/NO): NO